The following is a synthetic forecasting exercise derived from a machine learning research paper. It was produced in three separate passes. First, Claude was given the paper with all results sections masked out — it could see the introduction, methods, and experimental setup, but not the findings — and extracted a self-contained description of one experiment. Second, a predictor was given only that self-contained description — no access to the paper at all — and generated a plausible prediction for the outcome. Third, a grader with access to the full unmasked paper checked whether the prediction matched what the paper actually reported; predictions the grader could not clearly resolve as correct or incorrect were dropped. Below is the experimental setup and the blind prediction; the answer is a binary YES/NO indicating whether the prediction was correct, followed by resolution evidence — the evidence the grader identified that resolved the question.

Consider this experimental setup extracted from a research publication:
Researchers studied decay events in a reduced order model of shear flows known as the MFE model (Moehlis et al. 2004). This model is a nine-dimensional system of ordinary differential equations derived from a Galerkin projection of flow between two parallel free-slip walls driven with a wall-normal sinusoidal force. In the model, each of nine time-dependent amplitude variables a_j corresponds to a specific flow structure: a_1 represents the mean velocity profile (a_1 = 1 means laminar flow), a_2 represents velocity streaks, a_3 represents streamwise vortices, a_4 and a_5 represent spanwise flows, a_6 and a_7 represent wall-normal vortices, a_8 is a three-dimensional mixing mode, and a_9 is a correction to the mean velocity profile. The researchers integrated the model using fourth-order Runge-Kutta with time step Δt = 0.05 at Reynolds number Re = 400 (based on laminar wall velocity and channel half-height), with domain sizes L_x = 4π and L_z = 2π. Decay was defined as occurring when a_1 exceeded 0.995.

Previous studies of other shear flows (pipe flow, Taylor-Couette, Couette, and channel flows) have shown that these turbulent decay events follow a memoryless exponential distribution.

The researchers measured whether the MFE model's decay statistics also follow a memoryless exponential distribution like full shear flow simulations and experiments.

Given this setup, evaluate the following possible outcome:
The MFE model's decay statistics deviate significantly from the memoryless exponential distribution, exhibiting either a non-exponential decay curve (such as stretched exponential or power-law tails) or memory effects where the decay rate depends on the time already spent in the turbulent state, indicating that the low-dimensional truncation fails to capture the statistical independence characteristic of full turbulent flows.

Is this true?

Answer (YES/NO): NO